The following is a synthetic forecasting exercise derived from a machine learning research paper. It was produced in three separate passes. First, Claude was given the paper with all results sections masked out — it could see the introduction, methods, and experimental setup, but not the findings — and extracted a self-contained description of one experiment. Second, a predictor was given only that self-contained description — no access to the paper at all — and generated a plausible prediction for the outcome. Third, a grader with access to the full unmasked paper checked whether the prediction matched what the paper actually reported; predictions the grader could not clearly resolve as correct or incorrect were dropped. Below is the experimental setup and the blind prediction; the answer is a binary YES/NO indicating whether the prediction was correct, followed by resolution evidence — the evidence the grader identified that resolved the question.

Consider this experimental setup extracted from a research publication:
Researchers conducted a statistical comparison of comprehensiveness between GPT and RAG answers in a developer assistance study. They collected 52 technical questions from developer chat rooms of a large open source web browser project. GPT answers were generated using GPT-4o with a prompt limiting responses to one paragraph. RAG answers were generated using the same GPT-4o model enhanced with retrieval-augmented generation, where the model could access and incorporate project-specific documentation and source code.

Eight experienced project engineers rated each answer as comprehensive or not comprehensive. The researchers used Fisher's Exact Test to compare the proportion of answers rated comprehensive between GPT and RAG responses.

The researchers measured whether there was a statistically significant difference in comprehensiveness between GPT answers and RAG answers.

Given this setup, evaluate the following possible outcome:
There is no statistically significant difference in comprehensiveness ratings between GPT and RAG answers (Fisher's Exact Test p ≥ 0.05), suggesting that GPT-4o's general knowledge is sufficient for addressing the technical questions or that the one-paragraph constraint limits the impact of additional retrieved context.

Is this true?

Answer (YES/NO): NO